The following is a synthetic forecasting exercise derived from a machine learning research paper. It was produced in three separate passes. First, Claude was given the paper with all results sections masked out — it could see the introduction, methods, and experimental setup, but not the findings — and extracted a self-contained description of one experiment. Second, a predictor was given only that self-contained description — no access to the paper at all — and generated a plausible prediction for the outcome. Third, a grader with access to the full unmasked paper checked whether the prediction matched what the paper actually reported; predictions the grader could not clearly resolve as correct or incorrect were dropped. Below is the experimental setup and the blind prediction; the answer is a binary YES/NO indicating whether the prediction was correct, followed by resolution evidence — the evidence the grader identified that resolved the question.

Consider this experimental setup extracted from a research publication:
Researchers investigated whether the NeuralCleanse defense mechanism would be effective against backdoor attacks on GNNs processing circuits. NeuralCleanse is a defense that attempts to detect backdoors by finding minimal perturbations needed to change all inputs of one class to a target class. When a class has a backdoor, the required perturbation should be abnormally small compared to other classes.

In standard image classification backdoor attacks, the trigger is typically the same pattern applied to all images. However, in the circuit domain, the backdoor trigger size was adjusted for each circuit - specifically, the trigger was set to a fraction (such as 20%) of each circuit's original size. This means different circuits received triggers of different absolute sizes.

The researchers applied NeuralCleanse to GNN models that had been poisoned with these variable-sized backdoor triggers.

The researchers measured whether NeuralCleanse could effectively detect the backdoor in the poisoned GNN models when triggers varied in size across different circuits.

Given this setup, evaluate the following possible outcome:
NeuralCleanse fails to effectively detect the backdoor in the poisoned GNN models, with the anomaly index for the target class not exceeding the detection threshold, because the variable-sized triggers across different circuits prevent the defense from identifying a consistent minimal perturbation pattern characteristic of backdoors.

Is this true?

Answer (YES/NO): NO